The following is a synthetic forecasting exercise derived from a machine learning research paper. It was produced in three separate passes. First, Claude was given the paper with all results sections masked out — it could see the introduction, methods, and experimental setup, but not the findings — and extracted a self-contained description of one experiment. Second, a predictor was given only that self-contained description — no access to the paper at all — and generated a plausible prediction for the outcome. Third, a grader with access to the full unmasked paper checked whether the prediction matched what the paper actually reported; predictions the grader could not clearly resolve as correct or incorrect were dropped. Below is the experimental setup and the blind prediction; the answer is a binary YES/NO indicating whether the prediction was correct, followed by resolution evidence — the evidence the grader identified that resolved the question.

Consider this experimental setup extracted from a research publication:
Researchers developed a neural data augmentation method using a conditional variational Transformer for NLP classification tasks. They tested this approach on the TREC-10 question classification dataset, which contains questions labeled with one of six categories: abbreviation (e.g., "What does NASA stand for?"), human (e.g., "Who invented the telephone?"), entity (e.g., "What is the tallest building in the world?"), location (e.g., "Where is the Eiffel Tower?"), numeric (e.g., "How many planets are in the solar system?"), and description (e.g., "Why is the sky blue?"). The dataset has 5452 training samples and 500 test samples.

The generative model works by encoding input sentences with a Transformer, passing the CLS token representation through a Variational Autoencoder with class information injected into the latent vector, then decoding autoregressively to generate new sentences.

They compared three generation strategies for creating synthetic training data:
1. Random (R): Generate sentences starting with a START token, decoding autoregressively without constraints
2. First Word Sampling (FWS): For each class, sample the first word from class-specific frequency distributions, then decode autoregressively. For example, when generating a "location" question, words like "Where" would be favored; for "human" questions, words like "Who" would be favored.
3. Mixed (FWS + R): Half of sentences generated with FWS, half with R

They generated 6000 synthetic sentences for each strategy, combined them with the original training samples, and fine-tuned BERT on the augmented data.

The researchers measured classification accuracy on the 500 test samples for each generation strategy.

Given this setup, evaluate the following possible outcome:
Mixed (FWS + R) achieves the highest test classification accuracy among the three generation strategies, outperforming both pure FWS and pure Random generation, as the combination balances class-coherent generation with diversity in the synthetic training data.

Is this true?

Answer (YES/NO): NO